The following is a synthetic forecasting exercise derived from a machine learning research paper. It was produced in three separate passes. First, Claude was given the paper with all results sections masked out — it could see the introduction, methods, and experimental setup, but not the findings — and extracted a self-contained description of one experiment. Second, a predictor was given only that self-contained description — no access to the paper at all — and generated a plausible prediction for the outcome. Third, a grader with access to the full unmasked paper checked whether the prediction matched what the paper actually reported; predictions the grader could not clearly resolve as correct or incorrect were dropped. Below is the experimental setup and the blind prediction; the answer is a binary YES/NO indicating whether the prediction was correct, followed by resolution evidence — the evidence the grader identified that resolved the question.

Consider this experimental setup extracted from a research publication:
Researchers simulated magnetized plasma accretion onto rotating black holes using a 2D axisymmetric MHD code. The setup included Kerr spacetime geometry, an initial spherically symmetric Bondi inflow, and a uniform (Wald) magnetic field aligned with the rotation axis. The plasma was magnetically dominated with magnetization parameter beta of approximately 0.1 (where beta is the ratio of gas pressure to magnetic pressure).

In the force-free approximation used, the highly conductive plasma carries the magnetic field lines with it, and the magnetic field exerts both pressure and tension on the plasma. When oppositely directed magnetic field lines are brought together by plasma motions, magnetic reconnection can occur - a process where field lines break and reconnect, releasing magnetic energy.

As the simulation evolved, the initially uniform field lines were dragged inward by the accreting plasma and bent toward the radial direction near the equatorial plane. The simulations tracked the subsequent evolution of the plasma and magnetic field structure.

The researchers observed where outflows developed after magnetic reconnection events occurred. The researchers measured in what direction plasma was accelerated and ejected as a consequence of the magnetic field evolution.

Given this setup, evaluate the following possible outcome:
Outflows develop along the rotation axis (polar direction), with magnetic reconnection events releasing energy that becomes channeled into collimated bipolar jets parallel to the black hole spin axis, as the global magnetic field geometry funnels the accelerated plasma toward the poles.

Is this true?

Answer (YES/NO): NO